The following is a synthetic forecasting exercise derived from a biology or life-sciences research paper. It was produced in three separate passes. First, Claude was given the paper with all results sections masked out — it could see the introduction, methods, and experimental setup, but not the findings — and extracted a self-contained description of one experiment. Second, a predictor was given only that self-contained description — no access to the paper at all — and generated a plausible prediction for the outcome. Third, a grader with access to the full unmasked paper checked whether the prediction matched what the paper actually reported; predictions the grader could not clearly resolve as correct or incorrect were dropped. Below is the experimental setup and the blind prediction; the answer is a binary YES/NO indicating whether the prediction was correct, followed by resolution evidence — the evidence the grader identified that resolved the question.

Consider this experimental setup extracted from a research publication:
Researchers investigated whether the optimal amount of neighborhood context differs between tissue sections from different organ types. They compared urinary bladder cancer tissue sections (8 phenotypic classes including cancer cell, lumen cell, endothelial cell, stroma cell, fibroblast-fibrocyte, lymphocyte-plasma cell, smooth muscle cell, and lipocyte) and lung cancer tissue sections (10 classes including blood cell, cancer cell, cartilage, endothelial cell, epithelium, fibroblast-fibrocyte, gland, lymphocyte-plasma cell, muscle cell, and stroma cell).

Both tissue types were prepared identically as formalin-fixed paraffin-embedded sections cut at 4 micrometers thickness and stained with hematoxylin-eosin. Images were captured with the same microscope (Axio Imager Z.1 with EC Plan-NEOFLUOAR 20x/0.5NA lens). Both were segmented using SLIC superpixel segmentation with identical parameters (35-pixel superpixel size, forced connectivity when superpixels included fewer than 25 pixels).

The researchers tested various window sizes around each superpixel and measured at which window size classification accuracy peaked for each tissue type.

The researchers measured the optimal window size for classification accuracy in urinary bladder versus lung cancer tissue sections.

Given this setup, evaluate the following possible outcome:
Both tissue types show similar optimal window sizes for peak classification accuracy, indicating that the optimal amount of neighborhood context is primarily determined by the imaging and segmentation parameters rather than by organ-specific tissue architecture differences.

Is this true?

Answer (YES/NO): YES